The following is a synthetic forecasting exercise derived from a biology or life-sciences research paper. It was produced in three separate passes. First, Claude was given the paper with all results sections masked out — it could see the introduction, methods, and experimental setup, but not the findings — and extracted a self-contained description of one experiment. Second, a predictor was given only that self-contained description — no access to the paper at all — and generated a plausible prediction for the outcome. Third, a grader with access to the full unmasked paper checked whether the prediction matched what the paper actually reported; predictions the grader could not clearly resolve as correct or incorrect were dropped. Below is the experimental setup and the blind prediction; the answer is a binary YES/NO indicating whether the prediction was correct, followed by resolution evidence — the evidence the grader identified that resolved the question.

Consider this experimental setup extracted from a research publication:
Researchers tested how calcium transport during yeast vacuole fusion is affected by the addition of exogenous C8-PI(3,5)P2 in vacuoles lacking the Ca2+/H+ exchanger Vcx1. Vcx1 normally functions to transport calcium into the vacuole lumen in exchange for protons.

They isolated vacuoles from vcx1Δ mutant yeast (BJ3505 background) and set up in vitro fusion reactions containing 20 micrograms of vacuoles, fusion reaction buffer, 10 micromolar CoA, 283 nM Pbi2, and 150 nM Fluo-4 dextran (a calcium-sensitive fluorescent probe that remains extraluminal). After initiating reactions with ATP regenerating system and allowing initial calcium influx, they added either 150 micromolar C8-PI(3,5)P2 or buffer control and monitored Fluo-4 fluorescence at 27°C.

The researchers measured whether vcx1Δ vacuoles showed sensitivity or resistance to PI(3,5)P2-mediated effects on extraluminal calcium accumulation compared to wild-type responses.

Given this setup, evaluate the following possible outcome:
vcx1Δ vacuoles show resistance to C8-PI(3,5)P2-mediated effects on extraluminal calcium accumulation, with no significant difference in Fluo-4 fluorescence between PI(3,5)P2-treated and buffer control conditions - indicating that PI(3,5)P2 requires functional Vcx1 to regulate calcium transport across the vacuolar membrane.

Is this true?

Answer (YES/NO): NO